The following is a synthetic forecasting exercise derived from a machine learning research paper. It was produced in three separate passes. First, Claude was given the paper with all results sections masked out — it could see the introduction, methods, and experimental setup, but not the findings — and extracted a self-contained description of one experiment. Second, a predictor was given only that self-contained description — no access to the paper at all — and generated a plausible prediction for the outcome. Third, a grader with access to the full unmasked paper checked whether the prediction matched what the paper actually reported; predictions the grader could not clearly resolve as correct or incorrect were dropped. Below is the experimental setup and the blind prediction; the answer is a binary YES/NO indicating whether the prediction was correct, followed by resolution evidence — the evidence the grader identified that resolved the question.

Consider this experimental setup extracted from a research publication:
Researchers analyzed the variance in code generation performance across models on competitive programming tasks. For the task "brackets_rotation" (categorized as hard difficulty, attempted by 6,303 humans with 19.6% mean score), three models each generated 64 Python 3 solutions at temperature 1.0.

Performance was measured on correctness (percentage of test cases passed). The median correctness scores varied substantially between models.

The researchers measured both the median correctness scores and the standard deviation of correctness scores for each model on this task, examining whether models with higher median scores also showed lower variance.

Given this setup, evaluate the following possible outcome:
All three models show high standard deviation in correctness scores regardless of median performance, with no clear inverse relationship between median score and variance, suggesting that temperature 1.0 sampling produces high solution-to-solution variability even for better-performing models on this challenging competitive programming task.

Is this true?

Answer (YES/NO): NO